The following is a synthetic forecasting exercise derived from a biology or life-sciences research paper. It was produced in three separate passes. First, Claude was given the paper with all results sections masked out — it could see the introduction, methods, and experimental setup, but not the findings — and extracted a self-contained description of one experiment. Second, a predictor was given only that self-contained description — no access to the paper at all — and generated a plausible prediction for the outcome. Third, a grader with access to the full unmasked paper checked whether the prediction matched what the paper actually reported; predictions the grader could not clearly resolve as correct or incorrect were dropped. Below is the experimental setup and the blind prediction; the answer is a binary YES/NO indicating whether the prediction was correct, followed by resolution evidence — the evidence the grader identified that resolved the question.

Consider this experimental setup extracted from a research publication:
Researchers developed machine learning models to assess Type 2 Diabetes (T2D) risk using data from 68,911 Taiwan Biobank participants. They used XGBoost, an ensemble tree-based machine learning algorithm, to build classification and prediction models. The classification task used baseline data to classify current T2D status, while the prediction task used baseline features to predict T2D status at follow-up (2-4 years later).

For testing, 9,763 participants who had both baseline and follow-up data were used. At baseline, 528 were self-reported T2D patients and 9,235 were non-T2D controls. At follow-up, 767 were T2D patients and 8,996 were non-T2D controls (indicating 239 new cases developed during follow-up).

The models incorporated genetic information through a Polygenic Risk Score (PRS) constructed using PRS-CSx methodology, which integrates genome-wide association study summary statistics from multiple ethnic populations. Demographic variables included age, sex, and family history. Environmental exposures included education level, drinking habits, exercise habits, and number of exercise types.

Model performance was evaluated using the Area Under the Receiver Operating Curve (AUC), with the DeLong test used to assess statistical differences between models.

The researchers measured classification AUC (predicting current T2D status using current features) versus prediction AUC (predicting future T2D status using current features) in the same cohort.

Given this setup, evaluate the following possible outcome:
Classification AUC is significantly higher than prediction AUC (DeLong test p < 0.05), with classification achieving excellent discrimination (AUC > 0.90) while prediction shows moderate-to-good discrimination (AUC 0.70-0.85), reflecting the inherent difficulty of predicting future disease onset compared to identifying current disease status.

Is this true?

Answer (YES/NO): NO